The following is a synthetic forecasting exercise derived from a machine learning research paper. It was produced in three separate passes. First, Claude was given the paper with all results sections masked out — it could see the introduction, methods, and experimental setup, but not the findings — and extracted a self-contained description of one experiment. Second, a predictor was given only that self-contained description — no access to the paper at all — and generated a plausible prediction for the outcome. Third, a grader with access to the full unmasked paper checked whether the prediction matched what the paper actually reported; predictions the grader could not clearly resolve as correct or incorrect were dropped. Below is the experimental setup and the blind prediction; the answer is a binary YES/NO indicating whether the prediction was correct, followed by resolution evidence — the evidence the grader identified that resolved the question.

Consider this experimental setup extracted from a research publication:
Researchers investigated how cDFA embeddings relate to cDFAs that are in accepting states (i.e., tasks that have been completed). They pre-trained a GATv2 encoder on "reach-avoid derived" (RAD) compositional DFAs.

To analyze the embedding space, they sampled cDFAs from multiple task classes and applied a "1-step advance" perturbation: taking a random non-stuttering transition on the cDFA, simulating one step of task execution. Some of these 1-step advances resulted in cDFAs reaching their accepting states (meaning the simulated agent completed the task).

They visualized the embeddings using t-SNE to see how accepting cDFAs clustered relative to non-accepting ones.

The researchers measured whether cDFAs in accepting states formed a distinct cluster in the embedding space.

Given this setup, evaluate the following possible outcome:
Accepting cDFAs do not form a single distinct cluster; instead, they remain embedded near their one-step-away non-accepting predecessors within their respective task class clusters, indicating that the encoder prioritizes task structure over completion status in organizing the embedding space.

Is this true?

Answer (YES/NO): NO